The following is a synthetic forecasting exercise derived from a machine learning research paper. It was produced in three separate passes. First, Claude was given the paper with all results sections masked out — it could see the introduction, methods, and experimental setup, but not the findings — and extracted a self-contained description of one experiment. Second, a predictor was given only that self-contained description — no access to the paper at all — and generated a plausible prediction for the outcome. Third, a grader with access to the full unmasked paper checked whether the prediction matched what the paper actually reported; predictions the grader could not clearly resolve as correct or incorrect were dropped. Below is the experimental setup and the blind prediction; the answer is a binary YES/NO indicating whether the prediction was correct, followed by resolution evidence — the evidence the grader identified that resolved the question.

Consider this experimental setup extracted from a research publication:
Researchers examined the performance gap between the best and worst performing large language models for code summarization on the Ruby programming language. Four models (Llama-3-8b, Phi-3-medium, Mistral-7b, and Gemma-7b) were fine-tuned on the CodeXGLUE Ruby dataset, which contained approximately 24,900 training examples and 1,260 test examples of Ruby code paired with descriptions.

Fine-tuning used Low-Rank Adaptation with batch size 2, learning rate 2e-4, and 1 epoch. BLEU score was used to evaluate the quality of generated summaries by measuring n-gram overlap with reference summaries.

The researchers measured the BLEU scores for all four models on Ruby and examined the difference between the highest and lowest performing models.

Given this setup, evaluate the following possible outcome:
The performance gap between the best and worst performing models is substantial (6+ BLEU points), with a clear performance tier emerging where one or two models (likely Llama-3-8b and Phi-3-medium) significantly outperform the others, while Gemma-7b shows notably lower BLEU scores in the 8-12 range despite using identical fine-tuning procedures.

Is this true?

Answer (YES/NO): NO